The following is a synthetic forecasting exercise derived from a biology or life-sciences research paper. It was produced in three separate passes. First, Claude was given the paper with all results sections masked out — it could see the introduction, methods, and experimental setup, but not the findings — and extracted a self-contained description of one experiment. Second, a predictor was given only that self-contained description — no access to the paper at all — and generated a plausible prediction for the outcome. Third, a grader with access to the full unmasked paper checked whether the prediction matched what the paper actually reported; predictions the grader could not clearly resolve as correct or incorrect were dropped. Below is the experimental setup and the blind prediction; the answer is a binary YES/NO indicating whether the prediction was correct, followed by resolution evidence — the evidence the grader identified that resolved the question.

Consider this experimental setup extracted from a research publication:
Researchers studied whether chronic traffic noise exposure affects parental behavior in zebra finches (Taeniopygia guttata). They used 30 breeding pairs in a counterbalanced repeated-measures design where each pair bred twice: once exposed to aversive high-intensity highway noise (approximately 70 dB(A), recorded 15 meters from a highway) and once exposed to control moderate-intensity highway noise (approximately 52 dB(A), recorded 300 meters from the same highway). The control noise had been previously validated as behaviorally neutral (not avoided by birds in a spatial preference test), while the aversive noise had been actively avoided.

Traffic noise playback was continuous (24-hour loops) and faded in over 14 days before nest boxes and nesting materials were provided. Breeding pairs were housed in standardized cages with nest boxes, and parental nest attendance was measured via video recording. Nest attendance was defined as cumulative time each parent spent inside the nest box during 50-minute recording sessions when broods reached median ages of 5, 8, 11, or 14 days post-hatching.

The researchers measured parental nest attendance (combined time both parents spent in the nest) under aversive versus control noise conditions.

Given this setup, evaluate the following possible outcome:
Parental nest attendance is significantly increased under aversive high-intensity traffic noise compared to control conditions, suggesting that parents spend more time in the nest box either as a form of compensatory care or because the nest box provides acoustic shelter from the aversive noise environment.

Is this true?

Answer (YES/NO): YES